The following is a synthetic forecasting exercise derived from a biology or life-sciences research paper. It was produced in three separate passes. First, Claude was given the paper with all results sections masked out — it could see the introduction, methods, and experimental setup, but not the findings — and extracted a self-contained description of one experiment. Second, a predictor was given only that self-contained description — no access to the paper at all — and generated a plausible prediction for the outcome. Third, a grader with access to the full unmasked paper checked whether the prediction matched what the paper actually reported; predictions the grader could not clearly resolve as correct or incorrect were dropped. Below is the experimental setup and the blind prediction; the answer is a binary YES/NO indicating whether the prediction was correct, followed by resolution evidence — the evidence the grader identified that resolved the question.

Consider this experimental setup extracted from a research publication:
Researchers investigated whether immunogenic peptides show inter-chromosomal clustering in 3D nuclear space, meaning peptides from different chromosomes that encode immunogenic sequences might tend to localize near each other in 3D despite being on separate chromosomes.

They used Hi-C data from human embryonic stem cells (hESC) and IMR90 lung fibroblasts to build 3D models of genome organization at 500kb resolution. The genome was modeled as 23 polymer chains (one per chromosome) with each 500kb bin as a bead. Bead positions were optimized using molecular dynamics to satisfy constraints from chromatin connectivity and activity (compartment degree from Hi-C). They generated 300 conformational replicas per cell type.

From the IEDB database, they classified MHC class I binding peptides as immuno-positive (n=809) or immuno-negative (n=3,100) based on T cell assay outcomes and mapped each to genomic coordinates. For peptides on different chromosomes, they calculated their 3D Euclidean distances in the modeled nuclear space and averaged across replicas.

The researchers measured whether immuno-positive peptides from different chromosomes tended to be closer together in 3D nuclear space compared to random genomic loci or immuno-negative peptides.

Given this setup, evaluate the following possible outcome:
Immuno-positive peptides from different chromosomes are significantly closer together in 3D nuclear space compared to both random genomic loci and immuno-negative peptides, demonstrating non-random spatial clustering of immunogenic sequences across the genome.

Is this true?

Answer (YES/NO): NO